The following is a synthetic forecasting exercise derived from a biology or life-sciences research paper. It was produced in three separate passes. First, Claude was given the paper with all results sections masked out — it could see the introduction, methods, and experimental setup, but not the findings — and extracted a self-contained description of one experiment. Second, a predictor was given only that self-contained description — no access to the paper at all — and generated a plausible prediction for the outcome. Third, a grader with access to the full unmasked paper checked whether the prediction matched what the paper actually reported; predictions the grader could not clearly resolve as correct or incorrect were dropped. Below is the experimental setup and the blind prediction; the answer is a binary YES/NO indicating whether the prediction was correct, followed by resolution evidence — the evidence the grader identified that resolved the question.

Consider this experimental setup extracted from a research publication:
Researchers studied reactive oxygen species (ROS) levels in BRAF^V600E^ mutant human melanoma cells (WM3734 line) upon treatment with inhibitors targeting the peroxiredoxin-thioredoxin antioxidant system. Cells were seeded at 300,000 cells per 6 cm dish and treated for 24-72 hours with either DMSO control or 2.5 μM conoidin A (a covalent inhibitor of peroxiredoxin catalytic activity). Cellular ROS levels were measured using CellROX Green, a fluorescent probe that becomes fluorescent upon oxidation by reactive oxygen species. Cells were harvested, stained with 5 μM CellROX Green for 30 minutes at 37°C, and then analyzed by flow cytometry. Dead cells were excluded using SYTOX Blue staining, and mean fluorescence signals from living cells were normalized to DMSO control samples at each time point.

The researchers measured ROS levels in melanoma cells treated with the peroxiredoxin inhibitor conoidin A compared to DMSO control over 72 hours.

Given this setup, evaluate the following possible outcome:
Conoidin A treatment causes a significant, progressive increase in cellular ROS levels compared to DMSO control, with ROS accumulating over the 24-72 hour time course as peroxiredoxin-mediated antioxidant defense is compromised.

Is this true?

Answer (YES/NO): YES